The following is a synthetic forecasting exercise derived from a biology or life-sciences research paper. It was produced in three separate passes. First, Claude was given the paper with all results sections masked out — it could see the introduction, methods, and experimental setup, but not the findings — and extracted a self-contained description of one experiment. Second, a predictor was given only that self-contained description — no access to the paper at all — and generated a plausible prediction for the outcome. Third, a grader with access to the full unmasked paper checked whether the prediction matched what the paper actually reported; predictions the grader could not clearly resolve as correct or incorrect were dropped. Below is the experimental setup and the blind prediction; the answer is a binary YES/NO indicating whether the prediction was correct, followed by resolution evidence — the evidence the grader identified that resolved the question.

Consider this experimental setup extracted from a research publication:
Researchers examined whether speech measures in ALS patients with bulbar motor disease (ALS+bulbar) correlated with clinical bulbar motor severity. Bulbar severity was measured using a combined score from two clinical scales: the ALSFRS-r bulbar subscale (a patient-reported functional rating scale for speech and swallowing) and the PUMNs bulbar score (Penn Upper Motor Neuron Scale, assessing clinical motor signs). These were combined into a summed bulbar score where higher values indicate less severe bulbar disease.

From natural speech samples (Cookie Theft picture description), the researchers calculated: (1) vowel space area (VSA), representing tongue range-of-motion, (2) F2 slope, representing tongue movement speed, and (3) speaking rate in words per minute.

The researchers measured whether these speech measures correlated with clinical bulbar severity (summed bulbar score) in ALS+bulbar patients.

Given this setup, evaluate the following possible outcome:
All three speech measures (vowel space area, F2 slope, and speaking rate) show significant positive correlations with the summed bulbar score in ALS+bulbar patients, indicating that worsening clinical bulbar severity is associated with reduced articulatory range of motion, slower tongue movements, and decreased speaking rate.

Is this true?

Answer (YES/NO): NO